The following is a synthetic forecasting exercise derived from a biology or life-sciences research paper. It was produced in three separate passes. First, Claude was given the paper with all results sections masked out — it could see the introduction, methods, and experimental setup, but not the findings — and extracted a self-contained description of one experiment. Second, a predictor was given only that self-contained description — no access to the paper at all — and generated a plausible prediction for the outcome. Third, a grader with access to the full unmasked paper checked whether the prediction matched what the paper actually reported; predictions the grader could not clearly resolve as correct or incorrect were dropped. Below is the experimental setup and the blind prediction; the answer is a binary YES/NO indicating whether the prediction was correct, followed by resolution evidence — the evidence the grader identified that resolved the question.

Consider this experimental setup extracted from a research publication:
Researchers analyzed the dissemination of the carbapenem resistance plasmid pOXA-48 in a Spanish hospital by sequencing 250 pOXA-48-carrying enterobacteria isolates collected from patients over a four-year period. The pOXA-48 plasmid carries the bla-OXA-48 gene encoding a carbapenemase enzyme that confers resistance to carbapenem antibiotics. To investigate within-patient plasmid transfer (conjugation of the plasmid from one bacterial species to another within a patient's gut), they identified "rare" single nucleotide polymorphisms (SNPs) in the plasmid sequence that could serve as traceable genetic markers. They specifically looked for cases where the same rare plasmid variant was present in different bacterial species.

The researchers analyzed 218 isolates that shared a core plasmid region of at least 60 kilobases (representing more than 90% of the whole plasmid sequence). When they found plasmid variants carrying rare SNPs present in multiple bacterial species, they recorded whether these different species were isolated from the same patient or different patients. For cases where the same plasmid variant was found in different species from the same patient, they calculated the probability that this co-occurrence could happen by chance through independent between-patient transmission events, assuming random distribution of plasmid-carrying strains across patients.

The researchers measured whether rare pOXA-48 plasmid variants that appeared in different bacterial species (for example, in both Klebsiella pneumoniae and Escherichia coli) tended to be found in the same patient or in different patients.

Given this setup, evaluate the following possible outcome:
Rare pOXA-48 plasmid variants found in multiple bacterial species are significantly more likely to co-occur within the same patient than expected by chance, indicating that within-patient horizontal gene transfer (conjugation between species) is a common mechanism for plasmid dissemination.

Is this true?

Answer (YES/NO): YES